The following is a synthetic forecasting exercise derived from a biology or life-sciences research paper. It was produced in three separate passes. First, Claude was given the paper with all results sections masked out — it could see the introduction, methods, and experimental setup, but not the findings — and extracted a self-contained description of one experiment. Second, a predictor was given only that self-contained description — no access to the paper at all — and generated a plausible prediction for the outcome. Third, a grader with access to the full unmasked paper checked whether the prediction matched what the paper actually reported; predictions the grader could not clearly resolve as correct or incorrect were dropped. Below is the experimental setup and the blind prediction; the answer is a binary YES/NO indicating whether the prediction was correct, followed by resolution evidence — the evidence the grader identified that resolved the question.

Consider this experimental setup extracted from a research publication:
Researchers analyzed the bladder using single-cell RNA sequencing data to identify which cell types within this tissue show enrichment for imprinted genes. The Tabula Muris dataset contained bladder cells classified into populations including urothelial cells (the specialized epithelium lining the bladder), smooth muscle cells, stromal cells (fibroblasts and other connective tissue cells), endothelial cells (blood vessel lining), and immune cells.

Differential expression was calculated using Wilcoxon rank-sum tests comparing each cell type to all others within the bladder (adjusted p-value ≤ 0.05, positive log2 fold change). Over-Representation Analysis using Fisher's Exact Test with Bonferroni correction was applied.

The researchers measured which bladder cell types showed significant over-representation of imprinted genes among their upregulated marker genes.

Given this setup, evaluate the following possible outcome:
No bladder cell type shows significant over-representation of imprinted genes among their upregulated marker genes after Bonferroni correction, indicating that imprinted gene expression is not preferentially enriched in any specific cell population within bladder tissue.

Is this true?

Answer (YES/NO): NO